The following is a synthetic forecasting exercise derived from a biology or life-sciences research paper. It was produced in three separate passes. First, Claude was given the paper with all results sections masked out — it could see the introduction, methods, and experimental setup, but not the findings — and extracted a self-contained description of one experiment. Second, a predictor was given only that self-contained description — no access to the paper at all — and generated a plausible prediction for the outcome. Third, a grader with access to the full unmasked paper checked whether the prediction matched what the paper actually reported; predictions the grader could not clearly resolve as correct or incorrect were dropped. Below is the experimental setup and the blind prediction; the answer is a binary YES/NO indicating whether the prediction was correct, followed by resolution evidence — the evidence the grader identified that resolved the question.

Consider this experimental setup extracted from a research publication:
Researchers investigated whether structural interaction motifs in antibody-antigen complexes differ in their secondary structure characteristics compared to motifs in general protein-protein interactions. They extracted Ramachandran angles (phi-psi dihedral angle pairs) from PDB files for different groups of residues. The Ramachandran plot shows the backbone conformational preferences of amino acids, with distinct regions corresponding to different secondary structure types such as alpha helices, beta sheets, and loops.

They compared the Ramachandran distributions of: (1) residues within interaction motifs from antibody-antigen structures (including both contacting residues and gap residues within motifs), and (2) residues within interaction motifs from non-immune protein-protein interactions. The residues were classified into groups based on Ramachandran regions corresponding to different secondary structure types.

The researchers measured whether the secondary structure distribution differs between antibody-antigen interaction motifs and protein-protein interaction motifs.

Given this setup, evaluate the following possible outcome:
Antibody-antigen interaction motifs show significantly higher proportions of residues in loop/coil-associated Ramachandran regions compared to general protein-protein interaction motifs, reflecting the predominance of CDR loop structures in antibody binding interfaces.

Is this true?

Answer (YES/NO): NO